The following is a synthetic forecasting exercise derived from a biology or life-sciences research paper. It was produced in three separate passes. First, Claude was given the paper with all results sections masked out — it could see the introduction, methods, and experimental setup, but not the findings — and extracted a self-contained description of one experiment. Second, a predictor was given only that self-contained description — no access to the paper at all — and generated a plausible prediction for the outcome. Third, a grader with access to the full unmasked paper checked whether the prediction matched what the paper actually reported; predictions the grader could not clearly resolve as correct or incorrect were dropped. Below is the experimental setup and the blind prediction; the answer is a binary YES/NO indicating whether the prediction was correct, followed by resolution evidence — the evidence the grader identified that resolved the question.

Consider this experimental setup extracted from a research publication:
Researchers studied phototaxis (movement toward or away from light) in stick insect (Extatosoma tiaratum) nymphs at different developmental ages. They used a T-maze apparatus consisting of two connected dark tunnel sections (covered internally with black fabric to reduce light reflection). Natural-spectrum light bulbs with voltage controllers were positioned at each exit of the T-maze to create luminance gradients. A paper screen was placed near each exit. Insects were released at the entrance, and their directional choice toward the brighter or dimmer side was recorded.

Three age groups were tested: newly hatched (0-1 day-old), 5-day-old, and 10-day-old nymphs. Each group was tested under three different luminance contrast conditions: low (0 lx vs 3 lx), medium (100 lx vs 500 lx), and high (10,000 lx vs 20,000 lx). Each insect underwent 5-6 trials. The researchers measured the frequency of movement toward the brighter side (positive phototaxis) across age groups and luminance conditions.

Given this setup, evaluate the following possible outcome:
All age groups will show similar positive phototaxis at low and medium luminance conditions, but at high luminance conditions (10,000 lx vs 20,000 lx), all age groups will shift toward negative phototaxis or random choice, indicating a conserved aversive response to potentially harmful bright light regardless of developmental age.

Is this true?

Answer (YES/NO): NO